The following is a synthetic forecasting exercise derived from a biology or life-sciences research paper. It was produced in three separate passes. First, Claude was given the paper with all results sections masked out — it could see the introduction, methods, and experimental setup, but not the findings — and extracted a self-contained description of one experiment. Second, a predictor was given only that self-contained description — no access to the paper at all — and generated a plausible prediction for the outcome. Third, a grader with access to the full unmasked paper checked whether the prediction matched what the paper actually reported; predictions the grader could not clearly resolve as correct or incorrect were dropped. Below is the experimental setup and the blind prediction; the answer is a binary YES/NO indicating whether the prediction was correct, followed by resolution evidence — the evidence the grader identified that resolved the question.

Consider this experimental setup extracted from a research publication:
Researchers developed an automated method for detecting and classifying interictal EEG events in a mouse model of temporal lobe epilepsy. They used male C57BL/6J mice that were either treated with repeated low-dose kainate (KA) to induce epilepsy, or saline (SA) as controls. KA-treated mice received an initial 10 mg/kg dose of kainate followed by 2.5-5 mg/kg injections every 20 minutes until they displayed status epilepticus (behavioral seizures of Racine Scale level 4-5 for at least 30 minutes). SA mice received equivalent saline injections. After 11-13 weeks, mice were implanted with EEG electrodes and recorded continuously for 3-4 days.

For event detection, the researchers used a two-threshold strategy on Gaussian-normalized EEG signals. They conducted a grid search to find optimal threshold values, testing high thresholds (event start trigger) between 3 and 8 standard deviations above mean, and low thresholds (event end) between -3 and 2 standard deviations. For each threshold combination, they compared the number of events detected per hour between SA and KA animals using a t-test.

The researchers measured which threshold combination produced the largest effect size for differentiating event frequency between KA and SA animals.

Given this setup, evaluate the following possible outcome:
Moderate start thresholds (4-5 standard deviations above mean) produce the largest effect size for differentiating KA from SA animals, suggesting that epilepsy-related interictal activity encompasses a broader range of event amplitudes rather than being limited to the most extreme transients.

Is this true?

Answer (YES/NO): YES